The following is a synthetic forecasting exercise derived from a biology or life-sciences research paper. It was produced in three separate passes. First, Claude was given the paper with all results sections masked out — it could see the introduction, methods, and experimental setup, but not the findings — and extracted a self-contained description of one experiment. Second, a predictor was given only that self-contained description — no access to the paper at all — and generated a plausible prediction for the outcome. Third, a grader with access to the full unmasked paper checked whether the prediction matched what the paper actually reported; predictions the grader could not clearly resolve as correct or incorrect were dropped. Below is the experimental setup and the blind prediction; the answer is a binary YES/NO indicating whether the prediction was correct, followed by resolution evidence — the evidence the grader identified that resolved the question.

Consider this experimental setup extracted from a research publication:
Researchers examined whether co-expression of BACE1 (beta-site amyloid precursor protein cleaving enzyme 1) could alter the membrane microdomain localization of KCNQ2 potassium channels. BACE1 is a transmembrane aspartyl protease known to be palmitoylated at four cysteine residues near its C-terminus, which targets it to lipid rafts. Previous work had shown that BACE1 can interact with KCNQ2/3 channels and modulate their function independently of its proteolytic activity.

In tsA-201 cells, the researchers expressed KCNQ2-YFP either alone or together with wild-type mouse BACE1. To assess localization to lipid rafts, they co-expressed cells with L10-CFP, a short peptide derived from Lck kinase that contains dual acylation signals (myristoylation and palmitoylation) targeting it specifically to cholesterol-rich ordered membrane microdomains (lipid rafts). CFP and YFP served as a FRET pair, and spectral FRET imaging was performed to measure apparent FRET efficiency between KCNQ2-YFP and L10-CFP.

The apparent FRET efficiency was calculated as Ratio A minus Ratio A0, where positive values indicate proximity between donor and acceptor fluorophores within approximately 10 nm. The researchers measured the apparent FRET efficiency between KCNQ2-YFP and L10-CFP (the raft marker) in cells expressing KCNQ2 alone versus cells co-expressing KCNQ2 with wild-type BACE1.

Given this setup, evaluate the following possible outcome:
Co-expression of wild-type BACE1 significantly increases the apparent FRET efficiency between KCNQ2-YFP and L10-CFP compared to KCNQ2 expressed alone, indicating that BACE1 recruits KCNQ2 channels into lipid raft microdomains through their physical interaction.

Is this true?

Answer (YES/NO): YES